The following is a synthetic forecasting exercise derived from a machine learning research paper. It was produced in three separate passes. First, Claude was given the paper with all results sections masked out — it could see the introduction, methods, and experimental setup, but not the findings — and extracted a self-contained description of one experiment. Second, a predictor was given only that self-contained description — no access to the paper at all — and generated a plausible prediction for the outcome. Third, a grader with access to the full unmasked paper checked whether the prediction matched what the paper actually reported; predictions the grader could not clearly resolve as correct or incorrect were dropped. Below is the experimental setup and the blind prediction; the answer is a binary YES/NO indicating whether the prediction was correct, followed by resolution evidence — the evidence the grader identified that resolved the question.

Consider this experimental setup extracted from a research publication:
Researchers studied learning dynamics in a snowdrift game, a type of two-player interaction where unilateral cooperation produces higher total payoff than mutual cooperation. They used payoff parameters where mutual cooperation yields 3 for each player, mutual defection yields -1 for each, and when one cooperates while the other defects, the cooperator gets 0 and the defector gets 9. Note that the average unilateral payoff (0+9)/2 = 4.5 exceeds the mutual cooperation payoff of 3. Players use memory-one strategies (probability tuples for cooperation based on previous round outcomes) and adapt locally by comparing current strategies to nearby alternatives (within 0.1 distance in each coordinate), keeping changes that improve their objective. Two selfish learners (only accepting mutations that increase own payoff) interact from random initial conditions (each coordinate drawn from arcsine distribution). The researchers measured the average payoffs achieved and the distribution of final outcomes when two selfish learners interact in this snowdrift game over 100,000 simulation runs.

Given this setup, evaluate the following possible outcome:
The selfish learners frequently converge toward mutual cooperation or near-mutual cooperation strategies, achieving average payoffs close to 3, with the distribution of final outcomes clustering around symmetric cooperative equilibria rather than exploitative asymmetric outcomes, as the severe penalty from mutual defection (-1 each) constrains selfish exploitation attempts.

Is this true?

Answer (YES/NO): NO